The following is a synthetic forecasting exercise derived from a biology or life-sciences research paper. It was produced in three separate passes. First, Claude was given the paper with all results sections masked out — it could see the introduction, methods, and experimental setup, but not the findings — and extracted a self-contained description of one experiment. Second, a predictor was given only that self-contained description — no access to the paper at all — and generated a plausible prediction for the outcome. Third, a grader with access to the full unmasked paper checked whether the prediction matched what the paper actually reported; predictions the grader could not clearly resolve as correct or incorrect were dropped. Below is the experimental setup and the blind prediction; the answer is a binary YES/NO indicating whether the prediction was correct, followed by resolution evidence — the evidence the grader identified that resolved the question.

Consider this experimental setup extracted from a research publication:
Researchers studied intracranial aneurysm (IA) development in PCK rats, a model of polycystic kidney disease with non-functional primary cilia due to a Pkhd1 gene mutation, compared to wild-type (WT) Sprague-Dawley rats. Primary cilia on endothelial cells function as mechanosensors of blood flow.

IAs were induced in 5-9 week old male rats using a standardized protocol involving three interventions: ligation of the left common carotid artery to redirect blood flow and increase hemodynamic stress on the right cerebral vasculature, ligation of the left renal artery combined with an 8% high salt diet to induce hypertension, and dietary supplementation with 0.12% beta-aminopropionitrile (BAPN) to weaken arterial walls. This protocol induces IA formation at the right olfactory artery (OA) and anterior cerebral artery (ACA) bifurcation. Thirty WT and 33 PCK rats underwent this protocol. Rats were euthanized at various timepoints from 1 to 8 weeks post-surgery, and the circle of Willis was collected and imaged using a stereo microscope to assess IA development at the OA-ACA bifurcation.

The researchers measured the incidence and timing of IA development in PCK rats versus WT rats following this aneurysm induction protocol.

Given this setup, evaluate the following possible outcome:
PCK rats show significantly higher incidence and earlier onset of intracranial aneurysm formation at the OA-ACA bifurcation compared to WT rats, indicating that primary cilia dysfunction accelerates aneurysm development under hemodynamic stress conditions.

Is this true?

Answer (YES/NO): YES